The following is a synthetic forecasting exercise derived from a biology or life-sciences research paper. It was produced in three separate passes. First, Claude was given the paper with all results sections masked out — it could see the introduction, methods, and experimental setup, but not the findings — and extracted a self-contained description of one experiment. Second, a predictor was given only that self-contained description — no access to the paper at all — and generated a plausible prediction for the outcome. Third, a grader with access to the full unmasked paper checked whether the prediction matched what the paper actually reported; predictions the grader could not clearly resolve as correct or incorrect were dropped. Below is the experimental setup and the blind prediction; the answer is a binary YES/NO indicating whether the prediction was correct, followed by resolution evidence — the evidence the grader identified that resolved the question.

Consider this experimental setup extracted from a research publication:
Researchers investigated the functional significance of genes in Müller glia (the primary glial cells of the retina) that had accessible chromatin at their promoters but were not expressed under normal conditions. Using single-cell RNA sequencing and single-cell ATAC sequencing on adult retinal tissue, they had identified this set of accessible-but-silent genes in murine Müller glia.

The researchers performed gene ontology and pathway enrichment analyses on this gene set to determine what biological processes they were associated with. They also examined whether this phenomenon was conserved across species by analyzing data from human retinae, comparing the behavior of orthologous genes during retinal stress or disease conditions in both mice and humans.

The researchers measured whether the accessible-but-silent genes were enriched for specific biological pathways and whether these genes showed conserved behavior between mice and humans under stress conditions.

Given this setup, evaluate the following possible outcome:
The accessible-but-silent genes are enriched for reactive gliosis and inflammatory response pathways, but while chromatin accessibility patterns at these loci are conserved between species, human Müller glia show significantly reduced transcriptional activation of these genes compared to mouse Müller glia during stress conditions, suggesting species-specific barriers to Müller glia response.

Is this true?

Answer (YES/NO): NO